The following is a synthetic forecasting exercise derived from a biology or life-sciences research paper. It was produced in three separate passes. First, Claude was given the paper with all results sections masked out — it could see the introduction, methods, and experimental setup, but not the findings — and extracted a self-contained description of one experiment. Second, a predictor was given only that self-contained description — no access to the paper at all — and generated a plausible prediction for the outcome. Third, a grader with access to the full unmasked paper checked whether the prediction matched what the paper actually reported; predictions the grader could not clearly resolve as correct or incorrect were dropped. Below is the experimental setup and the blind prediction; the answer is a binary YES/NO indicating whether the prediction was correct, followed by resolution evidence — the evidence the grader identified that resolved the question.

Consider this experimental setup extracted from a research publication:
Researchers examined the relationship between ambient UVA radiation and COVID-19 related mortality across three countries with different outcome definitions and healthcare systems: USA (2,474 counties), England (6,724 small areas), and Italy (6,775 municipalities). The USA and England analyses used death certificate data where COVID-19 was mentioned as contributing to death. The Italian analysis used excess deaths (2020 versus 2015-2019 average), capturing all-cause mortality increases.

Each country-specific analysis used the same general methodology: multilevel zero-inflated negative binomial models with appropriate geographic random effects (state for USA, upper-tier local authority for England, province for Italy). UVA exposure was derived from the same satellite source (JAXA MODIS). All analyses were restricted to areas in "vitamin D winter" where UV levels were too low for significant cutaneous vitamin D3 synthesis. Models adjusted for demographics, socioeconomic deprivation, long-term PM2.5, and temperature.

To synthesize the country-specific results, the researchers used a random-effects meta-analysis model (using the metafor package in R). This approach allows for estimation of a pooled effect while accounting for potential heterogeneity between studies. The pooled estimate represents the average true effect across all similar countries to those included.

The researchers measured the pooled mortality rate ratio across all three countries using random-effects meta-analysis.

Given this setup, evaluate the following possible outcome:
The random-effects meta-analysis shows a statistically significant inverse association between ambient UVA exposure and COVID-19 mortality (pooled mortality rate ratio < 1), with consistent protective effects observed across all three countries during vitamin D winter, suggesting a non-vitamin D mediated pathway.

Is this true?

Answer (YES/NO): YES